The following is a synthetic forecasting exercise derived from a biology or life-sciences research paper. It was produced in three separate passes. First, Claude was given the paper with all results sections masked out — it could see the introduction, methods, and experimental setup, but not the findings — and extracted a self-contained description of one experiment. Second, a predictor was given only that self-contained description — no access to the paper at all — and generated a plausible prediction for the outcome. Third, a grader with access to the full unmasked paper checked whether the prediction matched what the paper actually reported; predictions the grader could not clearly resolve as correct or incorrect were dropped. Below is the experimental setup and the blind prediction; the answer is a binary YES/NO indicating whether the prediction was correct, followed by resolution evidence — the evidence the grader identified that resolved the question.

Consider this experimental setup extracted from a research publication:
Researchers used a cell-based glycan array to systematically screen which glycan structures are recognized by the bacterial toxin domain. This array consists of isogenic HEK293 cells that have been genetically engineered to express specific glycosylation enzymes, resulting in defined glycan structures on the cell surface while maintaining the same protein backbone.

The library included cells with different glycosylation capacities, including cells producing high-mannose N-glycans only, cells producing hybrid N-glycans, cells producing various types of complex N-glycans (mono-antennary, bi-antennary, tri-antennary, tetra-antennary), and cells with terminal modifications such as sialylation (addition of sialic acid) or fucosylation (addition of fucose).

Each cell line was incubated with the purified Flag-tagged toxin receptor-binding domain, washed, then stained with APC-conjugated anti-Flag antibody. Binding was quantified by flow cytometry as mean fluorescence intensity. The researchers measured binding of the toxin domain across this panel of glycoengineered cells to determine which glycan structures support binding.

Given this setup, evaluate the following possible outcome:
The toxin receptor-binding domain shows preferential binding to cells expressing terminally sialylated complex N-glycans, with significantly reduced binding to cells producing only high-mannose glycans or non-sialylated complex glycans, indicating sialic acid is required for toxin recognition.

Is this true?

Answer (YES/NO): NO